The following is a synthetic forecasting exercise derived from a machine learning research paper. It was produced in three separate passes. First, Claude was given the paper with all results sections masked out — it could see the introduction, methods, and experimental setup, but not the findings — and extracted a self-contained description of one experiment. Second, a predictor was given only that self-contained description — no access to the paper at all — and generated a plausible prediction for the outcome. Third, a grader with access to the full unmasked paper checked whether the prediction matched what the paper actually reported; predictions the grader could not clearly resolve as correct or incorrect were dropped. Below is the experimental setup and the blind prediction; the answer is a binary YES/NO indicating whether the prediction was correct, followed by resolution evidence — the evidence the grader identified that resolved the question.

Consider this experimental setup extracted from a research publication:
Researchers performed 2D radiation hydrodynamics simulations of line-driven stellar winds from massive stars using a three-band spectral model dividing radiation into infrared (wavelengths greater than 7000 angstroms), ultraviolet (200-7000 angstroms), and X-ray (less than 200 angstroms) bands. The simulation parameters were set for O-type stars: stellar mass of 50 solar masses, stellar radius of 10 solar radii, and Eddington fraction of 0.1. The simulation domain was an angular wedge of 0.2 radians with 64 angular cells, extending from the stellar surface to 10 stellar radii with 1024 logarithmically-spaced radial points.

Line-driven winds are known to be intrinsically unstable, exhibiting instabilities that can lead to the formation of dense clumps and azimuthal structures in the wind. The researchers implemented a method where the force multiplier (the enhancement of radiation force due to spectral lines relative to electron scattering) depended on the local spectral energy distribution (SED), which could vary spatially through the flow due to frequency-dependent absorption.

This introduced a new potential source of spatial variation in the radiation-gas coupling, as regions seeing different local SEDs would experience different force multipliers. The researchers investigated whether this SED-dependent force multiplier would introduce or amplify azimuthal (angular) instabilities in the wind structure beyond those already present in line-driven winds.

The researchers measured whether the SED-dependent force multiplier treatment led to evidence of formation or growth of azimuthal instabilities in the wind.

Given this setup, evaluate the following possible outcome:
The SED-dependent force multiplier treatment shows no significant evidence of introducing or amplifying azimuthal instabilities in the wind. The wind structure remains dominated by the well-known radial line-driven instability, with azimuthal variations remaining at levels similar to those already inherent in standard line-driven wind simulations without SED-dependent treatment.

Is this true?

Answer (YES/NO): YES